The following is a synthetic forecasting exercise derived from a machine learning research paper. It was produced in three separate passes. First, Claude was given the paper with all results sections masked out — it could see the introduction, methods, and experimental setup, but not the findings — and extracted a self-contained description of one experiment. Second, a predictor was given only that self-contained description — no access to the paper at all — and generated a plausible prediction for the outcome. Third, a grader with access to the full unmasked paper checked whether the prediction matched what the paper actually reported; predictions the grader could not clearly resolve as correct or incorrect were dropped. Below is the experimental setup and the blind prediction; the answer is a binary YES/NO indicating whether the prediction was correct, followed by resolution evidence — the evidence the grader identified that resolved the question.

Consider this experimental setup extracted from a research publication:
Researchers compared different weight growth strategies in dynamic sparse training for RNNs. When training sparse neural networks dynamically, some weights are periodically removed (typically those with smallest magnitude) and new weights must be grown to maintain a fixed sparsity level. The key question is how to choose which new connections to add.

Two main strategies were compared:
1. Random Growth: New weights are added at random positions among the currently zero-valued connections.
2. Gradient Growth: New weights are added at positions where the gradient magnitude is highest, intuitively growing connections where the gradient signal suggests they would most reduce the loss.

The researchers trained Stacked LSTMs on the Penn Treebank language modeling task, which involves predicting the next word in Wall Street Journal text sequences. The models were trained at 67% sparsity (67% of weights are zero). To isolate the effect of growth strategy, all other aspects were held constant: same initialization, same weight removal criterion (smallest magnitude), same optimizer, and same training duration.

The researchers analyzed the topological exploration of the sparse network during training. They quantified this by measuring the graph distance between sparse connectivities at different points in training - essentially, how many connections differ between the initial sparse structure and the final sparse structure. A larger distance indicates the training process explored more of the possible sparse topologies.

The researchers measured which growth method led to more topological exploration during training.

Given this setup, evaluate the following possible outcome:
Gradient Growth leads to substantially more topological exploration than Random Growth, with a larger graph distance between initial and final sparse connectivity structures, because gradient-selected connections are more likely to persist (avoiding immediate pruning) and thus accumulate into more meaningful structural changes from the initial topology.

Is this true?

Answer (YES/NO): NO